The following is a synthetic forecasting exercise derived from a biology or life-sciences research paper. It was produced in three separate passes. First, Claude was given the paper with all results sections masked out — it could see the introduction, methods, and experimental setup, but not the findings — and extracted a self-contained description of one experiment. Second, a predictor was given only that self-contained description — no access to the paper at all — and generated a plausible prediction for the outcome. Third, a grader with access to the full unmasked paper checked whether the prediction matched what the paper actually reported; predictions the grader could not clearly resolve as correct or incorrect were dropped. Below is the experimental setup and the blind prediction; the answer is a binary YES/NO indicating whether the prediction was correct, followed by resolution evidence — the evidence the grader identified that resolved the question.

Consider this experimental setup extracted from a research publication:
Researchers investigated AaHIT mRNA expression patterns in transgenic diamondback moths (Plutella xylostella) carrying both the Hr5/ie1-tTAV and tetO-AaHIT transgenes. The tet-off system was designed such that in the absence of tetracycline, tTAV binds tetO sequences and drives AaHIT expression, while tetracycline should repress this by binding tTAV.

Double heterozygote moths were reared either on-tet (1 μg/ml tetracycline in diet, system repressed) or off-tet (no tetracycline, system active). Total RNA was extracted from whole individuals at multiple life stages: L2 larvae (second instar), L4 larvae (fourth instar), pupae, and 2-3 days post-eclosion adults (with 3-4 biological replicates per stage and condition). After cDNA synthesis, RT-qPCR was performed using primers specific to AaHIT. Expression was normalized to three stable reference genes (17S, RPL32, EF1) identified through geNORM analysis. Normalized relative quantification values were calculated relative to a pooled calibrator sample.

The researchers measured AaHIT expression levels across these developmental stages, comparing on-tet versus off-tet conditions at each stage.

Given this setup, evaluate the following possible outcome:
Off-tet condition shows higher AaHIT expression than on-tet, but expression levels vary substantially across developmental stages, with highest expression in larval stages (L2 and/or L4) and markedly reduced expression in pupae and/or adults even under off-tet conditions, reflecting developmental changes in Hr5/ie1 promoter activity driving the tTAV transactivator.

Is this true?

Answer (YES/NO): NO